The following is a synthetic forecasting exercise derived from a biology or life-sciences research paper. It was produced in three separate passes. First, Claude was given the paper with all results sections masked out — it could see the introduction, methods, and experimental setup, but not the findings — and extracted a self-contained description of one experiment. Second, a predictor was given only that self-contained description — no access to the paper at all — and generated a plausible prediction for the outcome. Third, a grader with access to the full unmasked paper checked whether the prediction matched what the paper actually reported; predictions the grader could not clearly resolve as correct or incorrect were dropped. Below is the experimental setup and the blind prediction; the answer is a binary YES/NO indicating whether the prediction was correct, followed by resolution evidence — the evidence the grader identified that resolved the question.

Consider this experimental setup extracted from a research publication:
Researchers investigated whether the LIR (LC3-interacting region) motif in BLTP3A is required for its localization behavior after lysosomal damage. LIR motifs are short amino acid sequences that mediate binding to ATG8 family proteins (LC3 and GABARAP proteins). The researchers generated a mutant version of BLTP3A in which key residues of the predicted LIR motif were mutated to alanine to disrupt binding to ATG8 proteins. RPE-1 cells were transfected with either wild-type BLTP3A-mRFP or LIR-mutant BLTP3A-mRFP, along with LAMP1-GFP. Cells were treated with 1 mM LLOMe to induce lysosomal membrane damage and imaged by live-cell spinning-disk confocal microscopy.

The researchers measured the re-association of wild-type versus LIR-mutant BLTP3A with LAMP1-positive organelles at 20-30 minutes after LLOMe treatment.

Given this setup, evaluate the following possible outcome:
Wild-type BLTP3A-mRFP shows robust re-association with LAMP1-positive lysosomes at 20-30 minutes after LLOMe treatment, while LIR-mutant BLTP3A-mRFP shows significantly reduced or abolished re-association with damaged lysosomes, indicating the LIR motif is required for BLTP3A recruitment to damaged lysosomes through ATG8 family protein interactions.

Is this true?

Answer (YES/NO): YES